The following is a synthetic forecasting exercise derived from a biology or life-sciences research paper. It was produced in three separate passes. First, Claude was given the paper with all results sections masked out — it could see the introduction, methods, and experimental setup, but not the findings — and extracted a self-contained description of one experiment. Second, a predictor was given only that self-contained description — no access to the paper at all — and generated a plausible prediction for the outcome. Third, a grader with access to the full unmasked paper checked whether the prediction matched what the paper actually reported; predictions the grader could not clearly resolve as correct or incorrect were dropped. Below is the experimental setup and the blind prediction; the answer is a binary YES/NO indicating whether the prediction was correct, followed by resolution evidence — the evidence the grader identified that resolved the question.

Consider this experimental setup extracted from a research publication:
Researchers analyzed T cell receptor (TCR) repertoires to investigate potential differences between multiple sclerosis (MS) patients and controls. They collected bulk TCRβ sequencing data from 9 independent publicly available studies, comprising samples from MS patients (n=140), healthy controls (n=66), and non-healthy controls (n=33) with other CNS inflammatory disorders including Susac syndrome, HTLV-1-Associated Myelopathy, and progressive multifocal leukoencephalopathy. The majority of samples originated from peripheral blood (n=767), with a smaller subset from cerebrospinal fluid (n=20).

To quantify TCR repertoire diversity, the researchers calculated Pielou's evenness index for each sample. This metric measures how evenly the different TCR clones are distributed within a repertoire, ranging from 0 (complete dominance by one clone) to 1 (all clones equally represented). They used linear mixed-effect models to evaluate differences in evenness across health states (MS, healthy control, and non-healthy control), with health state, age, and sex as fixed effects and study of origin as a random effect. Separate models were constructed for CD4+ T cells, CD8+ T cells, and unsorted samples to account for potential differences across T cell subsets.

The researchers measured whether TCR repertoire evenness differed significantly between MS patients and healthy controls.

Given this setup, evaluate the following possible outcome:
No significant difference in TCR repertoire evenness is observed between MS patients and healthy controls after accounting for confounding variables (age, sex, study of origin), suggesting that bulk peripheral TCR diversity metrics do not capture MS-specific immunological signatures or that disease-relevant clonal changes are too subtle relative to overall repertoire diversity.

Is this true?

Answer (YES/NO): NO